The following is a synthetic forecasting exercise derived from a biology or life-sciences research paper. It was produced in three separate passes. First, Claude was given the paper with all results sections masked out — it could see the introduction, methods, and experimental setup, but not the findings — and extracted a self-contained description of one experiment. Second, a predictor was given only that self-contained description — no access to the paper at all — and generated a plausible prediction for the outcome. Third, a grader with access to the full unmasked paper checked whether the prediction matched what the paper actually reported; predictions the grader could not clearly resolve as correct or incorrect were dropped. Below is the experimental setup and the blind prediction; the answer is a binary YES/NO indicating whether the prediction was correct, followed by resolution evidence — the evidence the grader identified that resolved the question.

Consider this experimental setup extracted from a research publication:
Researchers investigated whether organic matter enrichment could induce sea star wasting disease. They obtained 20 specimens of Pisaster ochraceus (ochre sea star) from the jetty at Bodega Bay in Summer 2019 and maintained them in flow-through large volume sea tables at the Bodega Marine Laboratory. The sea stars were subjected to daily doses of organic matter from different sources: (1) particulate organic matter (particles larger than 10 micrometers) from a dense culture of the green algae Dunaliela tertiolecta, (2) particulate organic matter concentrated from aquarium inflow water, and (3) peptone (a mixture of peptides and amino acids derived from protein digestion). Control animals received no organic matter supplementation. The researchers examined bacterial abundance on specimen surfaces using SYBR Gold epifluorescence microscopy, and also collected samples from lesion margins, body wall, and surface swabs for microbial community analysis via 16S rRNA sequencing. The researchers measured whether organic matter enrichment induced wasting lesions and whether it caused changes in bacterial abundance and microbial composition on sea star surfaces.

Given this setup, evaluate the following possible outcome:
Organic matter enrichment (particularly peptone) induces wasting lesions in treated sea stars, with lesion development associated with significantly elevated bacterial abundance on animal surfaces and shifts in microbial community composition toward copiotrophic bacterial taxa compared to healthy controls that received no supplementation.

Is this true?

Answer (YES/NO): NO